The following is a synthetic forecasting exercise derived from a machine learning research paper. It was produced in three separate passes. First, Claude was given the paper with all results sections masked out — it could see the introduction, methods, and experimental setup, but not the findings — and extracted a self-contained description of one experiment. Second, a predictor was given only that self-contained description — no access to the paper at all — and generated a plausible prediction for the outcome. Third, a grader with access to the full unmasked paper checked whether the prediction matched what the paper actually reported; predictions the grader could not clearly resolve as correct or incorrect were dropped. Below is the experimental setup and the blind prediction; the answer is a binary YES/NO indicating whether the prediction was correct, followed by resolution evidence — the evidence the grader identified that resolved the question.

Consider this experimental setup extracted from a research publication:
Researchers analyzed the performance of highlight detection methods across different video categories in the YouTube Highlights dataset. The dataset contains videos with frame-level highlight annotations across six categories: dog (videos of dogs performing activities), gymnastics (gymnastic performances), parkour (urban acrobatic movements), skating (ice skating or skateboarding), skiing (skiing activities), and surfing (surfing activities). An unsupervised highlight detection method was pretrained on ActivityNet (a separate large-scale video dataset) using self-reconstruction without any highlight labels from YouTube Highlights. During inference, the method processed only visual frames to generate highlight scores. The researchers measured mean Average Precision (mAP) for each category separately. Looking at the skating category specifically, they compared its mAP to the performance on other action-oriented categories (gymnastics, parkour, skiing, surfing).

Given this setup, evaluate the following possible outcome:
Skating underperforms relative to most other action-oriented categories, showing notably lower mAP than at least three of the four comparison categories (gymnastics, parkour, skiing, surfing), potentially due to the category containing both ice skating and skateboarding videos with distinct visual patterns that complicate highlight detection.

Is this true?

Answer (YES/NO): NO